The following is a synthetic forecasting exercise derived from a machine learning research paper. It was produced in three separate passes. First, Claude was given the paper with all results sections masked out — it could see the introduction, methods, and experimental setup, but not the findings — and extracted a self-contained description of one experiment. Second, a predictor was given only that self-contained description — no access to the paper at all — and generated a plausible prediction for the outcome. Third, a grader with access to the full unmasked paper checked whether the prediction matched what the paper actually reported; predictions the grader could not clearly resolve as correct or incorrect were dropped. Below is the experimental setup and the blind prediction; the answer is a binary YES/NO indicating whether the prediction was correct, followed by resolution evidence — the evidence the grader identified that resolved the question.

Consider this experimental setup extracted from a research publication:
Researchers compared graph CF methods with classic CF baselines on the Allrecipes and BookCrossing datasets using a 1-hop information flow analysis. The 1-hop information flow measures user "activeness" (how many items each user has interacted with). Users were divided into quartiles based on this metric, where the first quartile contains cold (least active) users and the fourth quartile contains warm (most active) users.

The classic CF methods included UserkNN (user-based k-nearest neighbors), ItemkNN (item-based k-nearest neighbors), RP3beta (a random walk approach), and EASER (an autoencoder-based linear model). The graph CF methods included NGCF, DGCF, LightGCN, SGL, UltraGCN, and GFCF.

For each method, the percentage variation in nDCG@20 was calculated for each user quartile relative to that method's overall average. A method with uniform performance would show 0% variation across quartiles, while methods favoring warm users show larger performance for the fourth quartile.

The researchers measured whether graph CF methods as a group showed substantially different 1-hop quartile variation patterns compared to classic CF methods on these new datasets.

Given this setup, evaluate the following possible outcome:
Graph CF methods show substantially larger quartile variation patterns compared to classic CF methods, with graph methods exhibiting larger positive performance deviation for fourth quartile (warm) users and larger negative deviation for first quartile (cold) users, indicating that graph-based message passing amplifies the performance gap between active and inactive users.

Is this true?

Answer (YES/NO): NO